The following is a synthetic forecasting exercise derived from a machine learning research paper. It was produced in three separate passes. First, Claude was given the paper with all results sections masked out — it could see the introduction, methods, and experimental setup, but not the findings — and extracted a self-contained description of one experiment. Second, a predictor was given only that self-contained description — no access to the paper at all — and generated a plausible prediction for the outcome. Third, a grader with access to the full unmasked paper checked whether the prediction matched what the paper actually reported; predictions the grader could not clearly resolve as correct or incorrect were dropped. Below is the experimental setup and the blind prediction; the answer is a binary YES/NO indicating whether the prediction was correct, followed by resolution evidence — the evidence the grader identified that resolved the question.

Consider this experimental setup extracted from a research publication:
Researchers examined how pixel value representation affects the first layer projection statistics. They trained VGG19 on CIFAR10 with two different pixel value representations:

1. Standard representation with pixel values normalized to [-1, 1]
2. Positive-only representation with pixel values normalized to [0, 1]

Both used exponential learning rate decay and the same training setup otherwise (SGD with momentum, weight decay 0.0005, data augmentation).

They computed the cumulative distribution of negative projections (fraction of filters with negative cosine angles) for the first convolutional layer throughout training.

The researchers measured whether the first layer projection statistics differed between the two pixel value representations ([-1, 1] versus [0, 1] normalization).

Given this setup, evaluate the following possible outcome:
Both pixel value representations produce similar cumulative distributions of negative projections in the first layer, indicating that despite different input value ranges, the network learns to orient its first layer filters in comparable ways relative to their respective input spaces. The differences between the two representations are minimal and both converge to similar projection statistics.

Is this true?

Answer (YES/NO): YES